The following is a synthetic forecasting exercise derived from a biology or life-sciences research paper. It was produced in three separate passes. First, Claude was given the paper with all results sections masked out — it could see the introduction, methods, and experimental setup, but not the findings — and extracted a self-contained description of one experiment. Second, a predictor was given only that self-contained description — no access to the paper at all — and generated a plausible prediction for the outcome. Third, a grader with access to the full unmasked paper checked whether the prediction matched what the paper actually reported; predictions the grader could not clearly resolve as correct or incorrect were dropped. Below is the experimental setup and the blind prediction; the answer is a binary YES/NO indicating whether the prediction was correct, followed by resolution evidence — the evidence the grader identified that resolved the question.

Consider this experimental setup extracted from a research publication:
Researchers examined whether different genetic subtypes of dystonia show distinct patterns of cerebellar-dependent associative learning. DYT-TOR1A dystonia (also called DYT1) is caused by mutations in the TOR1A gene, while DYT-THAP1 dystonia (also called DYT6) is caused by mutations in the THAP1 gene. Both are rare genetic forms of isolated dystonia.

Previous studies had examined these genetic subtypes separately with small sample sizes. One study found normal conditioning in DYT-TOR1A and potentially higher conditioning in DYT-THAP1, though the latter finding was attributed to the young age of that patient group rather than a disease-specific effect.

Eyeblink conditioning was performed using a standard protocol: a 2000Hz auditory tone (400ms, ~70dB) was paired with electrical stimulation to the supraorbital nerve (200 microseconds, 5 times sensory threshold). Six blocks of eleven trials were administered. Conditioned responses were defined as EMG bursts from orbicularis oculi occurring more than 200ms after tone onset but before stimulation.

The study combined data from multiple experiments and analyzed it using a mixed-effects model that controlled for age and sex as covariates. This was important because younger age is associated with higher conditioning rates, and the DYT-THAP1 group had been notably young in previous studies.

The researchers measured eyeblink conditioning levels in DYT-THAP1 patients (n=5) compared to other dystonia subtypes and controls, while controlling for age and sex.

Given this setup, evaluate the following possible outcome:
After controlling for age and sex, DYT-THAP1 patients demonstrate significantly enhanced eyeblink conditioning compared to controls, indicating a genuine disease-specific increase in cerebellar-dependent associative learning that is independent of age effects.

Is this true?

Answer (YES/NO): YES